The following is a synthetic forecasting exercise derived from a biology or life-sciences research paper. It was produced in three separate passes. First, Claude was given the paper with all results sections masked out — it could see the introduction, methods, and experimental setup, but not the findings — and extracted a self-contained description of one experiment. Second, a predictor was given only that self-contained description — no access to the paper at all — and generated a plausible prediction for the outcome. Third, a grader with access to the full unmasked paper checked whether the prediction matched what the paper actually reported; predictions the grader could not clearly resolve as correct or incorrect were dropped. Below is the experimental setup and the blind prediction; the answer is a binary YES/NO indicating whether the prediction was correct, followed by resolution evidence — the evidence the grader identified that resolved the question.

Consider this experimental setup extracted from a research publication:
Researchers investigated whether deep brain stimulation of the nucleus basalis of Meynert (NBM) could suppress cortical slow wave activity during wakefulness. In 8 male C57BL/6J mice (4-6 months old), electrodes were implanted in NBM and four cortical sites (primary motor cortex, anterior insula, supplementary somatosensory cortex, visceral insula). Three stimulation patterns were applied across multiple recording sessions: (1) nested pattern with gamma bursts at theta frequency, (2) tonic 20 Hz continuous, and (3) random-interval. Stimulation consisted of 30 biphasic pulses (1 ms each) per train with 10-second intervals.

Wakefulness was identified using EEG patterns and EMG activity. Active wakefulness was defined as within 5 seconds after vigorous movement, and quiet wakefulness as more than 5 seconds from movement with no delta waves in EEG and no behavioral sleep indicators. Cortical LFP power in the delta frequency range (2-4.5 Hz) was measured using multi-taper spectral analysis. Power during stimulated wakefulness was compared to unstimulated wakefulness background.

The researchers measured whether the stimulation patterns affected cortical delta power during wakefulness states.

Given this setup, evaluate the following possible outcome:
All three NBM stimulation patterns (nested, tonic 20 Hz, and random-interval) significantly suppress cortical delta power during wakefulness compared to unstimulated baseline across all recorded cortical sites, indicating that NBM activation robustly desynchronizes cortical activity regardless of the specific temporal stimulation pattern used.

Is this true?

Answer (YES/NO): YES